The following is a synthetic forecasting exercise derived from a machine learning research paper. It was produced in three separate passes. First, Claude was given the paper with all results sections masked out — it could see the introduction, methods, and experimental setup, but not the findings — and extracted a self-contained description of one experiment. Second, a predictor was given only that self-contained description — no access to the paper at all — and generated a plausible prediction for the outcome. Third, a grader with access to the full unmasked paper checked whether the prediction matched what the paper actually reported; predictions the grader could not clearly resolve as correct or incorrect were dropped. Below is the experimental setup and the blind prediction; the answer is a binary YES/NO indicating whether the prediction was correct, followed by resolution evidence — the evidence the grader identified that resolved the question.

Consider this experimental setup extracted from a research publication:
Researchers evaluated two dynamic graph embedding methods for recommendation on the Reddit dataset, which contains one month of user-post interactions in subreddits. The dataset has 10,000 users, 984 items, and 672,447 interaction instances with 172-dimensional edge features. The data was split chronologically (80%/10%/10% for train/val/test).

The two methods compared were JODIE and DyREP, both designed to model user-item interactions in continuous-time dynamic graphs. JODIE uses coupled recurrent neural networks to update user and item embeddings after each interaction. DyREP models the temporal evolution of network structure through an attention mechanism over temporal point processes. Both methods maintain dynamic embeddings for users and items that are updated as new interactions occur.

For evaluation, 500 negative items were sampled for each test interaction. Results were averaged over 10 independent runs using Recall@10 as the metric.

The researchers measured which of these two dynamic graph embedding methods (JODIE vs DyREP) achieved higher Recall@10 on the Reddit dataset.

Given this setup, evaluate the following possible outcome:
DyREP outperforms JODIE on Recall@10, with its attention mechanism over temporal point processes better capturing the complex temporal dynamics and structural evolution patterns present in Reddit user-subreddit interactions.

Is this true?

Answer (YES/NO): YES